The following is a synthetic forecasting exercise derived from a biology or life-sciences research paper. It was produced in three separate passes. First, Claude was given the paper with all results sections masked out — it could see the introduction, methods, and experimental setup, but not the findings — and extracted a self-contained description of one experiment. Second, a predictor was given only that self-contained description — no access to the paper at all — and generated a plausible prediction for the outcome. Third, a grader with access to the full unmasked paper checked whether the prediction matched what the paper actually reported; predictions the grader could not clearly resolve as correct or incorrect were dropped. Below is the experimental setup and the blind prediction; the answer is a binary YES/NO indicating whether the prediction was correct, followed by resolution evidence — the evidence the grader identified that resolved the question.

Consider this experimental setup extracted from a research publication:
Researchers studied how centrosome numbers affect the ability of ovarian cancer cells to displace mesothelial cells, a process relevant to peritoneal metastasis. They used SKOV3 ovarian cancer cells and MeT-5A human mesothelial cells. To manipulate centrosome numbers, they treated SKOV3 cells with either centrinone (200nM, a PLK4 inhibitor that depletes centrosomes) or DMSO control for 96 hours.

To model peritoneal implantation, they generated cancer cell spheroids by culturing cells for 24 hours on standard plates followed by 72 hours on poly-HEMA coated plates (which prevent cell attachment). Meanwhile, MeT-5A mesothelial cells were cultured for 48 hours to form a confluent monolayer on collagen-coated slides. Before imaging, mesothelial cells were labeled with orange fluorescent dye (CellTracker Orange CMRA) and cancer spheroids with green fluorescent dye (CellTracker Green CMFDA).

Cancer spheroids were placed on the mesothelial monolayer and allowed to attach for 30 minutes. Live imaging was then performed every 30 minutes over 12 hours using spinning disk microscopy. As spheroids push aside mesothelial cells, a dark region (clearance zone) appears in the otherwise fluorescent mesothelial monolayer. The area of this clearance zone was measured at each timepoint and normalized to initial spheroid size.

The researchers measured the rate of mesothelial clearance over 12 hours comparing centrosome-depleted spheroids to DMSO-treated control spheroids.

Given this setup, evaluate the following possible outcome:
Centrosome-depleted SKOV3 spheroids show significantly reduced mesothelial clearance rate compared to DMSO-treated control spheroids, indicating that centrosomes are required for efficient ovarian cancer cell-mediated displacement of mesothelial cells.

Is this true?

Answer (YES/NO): NO